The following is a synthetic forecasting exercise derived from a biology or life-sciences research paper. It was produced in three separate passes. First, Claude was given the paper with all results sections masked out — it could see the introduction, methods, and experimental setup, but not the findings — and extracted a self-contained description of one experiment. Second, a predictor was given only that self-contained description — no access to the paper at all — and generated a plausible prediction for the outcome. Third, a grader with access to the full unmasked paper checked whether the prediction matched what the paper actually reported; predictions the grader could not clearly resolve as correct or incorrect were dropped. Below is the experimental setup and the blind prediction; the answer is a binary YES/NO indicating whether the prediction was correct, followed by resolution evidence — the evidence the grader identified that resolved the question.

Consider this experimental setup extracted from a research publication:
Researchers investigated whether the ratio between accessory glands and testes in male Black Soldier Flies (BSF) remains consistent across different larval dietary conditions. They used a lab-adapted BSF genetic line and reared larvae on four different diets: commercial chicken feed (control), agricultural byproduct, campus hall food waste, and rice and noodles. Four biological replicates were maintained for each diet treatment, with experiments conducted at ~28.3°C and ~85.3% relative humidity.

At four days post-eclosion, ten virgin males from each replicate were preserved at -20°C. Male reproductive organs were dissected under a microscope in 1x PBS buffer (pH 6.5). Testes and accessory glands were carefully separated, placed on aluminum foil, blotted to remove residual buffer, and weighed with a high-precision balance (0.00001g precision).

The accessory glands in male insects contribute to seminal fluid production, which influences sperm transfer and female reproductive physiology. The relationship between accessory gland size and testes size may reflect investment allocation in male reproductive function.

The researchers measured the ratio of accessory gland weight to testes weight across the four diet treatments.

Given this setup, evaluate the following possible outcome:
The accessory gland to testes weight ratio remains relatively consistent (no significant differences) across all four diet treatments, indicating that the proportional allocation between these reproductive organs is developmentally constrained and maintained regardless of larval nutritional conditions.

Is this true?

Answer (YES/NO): YES